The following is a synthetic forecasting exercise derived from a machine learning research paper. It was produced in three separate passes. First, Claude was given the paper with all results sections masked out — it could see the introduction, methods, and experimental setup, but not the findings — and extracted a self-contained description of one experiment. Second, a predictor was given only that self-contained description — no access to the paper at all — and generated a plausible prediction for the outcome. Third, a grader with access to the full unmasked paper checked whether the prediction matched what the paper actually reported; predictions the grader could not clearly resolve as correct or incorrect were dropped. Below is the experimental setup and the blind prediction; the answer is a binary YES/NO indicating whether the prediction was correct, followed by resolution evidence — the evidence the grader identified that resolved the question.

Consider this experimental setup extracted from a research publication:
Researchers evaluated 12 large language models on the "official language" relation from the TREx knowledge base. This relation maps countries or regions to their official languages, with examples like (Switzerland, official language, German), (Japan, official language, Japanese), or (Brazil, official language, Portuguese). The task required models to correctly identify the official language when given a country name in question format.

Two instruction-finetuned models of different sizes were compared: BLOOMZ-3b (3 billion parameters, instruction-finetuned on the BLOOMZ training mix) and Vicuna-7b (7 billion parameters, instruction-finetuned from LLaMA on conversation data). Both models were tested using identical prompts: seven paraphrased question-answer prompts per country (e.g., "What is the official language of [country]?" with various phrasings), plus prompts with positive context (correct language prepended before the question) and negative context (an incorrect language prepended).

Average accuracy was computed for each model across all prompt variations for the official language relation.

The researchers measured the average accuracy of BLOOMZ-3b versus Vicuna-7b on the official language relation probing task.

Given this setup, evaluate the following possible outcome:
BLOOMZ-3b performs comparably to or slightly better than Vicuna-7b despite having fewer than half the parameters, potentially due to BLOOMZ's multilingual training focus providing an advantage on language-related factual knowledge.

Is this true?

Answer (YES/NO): YES